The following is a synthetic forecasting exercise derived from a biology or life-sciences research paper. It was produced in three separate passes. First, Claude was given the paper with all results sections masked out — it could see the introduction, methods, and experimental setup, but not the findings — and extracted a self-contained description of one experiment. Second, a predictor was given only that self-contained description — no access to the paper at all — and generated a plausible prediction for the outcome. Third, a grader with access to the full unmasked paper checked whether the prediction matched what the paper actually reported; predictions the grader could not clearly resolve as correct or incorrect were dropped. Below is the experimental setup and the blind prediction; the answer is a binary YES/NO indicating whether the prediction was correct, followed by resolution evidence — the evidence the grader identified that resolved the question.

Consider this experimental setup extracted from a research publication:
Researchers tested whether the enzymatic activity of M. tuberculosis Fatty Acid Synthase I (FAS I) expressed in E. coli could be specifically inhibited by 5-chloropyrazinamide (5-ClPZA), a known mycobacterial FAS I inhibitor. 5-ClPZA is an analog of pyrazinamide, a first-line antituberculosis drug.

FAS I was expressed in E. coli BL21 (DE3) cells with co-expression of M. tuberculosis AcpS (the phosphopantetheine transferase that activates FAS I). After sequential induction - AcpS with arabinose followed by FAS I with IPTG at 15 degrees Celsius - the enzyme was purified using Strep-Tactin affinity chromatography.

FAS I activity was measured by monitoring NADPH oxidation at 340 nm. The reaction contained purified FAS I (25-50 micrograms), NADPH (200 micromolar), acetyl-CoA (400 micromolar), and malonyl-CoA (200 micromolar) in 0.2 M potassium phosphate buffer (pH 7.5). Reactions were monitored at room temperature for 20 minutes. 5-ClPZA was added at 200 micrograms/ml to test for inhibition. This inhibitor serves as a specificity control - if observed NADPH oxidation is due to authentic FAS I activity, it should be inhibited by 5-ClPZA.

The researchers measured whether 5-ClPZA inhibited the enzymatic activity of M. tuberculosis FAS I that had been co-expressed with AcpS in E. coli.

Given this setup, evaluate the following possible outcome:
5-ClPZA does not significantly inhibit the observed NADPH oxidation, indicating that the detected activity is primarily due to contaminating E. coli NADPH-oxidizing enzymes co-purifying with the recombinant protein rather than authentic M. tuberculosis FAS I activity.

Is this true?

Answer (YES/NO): NO